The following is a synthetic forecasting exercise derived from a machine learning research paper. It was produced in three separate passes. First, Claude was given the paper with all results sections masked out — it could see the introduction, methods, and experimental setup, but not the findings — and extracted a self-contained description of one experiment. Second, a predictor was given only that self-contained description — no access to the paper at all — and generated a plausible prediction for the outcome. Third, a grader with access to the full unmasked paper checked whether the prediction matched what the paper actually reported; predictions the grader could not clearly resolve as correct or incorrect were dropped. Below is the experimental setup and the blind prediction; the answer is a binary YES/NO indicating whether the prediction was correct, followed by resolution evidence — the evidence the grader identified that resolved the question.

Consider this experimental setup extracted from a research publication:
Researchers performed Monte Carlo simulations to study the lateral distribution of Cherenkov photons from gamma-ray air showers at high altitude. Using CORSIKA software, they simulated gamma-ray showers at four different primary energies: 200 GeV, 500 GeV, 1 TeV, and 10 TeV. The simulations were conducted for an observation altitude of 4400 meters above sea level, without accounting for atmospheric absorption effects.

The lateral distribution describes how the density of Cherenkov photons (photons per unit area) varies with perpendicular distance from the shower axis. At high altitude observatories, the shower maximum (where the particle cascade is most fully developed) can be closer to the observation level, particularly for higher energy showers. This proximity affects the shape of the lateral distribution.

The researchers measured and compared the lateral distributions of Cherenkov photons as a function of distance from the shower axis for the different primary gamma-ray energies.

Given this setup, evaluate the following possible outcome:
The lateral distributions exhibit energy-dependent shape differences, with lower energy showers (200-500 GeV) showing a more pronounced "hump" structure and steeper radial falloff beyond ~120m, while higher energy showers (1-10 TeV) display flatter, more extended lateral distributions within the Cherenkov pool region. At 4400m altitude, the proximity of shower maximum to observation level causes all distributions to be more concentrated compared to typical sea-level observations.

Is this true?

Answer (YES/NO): NO